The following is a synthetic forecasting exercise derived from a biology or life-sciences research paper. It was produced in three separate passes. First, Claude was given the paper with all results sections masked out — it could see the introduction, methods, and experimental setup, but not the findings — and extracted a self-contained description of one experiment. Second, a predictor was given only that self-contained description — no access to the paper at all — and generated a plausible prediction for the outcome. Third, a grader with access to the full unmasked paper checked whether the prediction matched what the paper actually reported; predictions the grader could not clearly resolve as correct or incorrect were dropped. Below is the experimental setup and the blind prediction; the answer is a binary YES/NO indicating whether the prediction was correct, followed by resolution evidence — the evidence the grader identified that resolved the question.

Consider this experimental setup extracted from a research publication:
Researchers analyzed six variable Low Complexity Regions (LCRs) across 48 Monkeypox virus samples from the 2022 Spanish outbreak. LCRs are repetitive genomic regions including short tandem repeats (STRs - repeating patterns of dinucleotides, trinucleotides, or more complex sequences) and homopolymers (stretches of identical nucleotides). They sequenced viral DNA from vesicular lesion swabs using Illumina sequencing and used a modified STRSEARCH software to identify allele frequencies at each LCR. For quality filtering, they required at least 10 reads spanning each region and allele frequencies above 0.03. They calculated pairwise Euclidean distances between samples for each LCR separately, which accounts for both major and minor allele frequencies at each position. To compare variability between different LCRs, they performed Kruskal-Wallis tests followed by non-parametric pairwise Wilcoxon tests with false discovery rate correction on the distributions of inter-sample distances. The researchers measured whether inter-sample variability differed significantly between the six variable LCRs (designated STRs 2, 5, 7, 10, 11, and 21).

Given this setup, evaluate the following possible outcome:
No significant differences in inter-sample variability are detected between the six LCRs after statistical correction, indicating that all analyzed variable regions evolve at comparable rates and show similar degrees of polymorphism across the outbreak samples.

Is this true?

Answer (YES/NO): NO